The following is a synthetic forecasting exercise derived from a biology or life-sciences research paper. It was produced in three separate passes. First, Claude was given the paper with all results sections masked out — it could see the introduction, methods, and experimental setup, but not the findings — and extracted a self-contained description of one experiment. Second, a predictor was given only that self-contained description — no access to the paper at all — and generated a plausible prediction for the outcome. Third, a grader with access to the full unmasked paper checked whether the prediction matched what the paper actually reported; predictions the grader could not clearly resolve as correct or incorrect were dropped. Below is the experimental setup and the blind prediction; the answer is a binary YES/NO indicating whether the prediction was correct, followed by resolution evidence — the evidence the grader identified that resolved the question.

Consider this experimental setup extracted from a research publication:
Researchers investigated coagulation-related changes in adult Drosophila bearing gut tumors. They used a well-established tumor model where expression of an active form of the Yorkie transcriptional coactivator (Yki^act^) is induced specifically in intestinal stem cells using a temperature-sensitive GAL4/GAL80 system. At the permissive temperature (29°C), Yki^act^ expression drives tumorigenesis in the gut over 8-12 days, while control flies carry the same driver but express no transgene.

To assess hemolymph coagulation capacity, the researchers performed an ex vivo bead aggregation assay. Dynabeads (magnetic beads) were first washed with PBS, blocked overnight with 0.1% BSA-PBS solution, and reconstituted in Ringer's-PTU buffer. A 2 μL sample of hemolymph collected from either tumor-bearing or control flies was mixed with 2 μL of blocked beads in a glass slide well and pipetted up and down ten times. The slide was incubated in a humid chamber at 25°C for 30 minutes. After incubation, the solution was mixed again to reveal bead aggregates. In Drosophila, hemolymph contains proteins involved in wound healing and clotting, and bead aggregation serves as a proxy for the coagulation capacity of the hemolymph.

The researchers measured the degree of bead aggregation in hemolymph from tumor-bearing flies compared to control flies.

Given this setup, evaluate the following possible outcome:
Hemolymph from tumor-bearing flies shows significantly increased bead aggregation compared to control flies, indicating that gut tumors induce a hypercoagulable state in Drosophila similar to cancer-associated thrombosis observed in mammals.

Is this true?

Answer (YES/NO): YES